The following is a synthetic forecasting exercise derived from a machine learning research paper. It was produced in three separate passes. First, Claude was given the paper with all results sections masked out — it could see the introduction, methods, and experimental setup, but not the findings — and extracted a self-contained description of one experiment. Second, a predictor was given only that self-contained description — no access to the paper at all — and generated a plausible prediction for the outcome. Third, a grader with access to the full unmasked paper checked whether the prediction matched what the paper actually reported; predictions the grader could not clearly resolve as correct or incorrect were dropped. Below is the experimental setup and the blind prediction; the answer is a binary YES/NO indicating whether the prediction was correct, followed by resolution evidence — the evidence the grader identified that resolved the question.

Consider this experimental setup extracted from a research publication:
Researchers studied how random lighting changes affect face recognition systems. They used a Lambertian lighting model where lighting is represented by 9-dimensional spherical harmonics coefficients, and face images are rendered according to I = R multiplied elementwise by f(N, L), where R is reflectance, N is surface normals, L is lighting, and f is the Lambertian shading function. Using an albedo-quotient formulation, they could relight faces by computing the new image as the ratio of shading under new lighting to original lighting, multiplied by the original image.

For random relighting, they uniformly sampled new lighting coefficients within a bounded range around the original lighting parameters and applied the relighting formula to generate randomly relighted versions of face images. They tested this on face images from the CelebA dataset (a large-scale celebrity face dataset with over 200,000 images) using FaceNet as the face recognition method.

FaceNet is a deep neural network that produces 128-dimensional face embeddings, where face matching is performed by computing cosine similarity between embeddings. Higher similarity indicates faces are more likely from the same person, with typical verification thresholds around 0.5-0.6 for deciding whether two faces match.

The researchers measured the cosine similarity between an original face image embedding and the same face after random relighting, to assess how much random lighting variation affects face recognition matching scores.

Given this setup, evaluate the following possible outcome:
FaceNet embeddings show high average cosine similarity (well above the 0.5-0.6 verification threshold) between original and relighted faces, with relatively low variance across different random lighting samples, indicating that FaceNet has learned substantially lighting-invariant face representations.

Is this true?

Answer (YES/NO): YES